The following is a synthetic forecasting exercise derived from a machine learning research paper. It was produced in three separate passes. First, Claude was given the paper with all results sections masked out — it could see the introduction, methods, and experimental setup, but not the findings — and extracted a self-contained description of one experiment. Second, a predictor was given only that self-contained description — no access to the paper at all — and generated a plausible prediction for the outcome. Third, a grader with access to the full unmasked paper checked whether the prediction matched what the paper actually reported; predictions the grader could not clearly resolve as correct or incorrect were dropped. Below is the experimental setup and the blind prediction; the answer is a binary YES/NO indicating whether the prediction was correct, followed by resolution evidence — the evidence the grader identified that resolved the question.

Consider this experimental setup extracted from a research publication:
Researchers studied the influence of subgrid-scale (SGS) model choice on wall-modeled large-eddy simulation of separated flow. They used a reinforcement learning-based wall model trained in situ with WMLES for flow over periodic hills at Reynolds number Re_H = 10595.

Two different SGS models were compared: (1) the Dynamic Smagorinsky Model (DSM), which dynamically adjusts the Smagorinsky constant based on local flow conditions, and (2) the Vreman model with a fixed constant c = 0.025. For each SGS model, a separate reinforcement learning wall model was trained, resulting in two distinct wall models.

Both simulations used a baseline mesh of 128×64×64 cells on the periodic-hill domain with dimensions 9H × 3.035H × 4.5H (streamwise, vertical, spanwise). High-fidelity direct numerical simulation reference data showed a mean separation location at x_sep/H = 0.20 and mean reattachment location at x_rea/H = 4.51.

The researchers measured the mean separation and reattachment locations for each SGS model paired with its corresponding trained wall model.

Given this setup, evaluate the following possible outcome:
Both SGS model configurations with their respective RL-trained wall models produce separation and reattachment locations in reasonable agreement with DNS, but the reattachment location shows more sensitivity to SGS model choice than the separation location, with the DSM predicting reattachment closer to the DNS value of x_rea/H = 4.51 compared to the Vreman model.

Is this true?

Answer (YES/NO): NO